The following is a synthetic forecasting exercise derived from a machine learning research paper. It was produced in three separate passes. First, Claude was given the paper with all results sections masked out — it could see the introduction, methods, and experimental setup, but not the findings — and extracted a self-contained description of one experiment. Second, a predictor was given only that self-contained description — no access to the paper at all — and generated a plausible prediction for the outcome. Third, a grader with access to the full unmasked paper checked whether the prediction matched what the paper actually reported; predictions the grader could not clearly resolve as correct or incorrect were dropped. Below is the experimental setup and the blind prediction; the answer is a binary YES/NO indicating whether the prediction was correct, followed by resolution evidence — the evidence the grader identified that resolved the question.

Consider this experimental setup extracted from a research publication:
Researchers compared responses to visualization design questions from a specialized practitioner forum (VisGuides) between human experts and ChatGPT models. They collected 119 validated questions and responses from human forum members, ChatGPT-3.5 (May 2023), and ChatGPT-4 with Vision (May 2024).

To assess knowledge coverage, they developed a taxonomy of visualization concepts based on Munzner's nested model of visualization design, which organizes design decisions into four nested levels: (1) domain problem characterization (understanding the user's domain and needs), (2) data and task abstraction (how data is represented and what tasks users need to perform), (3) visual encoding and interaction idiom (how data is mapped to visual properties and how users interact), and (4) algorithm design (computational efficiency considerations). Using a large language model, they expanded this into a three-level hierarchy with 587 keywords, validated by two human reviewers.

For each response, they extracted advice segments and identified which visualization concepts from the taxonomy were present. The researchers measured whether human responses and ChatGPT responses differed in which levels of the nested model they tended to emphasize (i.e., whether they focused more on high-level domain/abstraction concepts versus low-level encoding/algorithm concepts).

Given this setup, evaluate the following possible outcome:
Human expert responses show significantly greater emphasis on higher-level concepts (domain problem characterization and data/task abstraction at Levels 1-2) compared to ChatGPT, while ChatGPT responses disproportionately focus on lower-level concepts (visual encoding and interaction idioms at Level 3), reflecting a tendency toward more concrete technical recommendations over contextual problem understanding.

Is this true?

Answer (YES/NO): NO